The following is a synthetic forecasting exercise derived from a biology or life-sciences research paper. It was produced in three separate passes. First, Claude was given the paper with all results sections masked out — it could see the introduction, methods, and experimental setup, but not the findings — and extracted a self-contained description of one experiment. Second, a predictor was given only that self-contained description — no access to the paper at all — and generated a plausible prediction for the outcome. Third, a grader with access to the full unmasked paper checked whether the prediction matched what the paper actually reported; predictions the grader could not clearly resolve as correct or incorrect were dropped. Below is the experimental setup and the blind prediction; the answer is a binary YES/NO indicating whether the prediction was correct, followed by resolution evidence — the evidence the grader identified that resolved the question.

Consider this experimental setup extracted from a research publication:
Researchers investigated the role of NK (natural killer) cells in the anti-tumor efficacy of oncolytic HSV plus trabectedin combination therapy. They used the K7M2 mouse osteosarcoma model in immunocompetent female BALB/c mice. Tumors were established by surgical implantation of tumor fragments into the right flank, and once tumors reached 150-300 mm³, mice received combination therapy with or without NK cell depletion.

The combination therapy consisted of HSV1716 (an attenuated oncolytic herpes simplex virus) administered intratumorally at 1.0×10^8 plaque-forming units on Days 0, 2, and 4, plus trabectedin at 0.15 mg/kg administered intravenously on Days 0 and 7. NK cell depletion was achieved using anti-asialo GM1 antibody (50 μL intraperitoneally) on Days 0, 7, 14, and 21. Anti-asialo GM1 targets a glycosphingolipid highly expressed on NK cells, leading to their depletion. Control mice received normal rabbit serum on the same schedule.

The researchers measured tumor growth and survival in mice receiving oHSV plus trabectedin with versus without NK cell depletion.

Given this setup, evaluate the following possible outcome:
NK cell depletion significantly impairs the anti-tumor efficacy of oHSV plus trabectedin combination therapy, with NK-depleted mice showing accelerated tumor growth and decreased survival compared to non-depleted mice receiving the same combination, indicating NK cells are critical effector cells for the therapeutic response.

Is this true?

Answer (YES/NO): YES